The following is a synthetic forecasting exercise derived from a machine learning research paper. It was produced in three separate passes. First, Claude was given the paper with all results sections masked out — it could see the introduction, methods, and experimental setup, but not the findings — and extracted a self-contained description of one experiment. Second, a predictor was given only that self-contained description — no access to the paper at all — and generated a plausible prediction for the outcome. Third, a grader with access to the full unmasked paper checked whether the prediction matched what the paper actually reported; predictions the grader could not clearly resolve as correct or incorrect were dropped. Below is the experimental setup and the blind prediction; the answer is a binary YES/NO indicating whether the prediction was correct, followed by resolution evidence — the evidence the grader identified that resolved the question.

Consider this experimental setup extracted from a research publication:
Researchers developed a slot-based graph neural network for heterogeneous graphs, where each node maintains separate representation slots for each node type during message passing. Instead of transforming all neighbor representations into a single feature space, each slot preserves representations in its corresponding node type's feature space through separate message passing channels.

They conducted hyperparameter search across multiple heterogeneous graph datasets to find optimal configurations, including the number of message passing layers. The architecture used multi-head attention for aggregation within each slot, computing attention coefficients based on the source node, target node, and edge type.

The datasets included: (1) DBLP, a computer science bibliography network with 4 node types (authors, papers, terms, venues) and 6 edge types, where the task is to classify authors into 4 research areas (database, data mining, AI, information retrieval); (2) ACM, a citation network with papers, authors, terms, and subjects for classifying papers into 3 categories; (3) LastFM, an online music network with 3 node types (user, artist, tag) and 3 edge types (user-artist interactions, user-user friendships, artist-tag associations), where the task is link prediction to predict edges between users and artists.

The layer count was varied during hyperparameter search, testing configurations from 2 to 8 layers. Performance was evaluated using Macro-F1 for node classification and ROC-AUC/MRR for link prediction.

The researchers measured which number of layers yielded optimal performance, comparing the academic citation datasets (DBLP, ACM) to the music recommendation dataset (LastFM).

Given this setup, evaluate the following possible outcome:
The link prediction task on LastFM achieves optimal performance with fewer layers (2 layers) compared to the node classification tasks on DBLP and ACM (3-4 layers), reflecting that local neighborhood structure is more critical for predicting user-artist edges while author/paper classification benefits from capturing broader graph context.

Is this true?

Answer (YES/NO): NO